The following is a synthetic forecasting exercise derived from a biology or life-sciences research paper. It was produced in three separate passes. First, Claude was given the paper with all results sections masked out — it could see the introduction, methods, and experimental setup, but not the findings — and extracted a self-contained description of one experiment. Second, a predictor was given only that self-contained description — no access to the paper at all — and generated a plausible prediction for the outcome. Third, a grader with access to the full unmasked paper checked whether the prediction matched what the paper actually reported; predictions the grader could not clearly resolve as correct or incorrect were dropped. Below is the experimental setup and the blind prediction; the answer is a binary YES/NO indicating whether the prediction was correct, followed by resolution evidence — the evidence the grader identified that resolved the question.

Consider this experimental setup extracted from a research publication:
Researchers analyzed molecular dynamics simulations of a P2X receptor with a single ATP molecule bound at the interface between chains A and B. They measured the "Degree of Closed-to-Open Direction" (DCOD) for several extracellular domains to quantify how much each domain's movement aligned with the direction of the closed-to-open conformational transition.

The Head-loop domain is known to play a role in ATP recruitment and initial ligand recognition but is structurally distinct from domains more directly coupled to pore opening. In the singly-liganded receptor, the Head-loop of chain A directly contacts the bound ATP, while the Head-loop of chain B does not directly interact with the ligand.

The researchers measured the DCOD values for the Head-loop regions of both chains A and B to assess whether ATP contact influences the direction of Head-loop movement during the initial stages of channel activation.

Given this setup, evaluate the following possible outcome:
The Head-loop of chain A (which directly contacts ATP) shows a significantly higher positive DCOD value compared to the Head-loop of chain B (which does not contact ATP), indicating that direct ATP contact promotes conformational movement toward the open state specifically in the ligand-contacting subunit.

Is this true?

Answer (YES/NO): YES